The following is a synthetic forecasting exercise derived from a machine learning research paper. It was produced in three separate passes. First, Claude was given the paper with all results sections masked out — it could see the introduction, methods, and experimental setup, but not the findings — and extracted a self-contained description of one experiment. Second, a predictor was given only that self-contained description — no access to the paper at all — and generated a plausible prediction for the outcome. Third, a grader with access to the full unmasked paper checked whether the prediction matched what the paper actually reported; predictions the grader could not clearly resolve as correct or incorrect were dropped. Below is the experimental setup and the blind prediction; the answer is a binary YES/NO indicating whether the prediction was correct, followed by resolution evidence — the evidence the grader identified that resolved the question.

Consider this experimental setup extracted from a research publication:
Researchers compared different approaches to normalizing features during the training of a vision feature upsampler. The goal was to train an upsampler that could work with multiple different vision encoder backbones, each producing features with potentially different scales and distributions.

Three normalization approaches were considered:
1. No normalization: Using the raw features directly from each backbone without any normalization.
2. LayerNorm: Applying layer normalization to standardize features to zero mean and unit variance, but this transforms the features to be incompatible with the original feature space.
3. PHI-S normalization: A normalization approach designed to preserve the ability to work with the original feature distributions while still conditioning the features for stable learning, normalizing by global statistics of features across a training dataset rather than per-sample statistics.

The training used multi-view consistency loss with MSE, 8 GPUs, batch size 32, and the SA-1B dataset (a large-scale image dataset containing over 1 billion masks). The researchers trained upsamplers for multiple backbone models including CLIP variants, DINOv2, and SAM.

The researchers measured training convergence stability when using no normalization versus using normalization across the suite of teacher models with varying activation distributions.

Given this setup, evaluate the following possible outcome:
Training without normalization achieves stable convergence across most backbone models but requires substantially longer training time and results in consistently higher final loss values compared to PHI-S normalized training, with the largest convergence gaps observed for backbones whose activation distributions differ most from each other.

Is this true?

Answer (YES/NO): NO